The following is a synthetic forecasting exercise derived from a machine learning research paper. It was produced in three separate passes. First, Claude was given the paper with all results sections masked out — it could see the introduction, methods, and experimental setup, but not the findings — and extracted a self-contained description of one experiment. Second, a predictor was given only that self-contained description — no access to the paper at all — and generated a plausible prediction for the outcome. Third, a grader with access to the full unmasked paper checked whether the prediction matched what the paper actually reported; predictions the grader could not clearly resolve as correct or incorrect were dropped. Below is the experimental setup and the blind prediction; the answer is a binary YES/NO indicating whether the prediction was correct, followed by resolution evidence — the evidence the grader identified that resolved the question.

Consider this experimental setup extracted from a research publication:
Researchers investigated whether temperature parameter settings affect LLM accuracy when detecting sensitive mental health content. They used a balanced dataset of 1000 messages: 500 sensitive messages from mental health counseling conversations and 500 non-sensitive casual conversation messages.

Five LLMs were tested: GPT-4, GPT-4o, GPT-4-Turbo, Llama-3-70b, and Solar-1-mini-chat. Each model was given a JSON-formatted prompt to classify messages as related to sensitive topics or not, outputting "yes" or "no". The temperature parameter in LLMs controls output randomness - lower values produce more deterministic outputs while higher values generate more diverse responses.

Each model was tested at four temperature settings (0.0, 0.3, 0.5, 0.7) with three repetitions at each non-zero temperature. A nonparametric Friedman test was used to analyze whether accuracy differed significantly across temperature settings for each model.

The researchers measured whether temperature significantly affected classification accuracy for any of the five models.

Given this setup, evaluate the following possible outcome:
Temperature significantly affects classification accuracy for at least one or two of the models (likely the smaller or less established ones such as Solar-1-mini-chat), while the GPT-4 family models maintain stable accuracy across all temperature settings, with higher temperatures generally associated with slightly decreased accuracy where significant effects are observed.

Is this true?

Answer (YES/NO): NO